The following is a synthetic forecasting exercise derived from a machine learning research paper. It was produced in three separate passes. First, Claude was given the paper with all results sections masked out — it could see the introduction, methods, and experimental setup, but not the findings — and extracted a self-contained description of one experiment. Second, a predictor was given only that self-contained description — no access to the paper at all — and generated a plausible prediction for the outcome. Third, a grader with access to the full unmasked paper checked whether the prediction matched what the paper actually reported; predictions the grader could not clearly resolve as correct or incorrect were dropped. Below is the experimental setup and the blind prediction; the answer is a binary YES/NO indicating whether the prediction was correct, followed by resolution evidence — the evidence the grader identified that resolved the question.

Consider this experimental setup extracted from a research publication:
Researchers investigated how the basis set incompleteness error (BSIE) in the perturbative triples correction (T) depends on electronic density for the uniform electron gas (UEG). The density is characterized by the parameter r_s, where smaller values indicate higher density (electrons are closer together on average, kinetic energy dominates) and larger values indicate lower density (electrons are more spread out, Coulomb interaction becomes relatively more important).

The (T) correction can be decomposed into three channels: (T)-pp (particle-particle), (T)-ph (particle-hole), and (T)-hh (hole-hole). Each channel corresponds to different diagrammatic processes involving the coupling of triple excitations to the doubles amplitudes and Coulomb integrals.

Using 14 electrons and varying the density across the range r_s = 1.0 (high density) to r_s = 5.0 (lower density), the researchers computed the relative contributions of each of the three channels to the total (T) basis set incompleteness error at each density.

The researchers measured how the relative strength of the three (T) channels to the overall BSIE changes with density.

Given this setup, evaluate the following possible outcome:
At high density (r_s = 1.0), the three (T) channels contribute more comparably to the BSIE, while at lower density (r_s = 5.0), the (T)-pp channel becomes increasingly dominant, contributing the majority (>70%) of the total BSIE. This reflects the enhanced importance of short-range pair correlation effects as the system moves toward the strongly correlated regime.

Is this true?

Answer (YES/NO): NO